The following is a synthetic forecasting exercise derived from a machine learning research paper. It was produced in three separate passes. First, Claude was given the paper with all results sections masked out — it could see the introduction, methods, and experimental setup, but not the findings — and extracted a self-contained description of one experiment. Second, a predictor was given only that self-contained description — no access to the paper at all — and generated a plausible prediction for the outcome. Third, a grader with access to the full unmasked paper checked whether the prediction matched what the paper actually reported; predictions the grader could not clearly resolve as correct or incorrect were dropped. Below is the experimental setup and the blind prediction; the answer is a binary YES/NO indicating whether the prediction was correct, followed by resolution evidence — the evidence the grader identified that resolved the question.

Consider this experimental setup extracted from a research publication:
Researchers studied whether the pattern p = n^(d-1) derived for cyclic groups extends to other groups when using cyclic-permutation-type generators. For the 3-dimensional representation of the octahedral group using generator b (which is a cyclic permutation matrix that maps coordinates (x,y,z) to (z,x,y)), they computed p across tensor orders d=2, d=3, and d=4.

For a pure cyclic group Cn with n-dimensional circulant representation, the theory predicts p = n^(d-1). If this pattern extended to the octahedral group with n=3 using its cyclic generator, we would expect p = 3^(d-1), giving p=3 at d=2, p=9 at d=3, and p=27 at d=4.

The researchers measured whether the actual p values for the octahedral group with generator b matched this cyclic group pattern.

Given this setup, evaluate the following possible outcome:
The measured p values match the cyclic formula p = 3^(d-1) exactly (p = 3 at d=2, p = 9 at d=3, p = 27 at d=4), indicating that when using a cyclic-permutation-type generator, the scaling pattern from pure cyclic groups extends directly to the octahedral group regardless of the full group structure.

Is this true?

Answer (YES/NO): YES